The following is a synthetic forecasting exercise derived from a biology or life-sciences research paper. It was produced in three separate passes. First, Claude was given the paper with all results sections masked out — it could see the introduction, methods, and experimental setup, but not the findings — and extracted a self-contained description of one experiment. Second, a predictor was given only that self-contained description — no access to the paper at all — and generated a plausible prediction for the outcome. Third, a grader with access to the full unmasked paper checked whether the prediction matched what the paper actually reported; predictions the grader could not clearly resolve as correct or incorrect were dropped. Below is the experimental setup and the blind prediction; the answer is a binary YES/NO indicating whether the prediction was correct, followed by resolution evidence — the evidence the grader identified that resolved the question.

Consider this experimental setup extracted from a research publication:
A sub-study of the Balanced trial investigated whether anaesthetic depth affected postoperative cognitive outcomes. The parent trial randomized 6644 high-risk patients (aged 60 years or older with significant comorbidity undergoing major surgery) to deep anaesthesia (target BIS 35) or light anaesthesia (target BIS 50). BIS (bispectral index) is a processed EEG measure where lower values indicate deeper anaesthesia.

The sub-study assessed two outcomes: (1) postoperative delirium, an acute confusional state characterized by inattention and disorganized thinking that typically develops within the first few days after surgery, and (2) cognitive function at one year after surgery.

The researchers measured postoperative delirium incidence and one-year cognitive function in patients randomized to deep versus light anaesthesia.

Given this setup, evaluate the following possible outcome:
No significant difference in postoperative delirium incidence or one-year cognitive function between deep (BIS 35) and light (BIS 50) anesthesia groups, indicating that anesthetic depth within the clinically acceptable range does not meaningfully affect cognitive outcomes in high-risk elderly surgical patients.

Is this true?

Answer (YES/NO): NO